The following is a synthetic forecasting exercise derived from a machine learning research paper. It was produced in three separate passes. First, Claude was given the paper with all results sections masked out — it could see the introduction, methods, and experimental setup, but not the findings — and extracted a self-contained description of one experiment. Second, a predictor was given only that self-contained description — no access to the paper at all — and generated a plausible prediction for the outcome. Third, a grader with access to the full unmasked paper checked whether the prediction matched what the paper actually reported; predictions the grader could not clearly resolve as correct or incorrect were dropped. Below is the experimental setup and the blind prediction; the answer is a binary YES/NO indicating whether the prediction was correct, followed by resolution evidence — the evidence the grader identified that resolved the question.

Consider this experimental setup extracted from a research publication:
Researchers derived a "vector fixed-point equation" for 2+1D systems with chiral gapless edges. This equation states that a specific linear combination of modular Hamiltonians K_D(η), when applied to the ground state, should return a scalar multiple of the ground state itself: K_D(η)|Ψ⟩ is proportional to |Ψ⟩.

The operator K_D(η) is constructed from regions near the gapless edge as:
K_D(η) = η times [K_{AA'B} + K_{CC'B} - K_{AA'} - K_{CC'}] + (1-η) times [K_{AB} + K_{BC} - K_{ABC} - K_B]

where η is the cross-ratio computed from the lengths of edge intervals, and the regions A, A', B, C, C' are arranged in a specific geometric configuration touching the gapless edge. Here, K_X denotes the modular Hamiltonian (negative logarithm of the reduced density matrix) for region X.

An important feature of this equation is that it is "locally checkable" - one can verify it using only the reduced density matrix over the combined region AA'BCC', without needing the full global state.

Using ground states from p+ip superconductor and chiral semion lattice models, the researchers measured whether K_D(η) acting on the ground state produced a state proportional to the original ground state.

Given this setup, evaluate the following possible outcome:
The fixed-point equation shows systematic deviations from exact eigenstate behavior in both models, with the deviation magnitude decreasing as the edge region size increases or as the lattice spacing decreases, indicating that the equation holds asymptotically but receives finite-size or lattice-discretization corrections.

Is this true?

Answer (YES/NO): NO